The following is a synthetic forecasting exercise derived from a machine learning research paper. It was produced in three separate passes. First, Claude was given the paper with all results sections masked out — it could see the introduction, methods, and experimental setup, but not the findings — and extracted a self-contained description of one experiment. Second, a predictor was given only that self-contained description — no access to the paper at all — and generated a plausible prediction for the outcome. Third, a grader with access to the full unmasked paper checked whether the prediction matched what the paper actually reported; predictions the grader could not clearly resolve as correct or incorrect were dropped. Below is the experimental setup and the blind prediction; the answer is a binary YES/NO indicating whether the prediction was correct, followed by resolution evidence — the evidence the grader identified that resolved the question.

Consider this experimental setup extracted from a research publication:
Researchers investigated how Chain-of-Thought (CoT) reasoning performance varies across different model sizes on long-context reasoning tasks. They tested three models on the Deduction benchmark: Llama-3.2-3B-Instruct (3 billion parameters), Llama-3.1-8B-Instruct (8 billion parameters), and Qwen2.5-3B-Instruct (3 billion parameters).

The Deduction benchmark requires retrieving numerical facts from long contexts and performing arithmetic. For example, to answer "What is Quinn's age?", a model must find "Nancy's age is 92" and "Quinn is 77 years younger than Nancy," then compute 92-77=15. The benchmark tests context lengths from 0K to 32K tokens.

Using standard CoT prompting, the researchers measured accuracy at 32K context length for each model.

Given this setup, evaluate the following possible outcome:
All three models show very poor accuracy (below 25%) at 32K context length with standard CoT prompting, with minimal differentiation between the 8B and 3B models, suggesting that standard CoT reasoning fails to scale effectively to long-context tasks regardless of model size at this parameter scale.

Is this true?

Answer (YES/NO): NO